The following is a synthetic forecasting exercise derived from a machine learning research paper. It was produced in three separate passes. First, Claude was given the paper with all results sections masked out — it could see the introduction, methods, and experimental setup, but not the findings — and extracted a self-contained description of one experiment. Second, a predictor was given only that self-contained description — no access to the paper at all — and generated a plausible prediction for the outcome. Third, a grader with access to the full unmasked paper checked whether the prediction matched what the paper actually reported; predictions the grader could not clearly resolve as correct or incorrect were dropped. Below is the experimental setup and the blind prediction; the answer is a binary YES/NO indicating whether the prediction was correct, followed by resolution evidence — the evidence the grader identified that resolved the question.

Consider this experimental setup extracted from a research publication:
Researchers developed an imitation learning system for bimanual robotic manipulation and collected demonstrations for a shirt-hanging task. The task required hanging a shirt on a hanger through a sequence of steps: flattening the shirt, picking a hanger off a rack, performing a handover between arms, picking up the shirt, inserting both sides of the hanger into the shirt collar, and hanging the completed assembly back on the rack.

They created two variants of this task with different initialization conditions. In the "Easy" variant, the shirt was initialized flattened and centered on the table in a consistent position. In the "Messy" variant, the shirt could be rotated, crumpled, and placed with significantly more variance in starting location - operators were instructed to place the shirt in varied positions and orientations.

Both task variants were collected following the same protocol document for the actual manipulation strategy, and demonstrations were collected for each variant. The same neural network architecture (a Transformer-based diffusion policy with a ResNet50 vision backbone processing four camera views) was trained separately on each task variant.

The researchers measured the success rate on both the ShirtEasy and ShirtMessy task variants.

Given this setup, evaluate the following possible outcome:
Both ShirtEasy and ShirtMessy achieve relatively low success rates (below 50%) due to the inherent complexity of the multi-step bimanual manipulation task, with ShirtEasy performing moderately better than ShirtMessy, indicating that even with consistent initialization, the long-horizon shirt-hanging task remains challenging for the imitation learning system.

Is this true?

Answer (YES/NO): NO